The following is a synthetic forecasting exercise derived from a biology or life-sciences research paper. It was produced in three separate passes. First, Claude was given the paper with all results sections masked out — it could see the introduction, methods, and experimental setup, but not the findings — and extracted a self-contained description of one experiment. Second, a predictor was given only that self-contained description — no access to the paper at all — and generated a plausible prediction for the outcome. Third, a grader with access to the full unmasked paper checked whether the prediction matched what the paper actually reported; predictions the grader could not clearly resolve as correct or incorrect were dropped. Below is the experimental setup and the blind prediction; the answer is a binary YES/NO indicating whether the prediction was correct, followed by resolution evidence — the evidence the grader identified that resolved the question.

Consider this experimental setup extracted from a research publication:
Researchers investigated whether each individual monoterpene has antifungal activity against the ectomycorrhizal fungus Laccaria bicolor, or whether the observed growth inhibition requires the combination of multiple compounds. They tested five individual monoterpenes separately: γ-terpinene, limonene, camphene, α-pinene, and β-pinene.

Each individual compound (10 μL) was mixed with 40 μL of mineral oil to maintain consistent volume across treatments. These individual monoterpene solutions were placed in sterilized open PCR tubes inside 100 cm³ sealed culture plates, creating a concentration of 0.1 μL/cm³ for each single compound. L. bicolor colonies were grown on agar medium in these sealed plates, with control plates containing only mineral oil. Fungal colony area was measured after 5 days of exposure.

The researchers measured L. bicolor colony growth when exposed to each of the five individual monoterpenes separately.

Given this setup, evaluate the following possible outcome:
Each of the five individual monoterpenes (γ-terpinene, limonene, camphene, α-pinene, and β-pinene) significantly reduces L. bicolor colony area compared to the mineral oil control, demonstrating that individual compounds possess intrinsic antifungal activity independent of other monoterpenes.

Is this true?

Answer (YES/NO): NO